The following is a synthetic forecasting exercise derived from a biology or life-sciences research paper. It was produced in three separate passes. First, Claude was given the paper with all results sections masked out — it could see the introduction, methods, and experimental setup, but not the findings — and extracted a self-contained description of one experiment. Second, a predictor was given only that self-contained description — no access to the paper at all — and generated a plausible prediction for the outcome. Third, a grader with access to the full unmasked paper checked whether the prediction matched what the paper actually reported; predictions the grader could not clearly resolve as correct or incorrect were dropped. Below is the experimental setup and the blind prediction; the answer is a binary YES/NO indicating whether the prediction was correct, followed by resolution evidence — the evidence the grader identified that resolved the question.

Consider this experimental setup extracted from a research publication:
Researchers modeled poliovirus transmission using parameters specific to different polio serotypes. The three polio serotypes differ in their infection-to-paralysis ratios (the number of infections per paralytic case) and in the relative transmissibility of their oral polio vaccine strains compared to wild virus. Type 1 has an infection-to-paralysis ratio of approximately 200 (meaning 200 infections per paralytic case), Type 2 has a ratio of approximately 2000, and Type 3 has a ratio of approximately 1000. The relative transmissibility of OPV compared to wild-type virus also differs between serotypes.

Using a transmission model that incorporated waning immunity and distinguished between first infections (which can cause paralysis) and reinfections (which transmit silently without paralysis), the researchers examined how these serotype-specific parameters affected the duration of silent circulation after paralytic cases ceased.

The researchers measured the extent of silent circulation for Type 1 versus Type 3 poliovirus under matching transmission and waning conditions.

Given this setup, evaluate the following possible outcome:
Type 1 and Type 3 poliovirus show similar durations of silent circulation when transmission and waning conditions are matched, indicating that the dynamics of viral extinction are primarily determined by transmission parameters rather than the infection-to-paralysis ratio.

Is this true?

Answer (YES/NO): NO